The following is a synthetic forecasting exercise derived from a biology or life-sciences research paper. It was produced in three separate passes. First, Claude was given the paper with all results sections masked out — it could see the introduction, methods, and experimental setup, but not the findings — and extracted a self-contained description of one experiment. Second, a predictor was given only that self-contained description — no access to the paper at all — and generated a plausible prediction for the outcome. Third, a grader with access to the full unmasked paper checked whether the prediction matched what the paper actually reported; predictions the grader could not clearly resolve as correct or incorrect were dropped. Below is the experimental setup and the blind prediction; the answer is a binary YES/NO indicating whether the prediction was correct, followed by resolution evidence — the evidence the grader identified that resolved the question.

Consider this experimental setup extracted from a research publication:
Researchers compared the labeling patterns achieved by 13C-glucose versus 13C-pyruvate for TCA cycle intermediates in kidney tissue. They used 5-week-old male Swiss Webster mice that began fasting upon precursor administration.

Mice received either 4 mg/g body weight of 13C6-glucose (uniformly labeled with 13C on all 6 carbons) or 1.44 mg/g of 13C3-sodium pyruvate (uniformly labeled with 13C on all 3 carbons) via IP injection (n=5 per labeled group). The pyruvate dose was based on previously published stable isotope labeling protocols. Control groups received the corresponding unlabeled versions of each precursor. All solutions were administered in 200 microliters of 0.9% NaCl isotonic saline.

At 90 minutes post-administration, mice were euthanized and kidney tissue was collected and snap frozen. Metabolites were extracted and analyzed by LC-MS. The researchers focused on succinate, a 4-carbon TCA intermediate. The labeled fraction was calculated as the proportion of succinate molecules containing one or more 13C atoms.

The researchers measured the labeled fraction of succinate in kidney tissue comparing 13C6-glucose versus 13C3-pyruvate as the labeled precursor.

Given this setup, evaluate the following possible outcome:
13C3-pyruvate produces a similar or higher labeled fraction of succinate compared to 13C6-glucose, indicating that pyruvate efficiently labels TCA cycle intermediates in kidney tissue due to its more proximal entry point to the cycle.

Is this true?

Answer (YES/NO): NO